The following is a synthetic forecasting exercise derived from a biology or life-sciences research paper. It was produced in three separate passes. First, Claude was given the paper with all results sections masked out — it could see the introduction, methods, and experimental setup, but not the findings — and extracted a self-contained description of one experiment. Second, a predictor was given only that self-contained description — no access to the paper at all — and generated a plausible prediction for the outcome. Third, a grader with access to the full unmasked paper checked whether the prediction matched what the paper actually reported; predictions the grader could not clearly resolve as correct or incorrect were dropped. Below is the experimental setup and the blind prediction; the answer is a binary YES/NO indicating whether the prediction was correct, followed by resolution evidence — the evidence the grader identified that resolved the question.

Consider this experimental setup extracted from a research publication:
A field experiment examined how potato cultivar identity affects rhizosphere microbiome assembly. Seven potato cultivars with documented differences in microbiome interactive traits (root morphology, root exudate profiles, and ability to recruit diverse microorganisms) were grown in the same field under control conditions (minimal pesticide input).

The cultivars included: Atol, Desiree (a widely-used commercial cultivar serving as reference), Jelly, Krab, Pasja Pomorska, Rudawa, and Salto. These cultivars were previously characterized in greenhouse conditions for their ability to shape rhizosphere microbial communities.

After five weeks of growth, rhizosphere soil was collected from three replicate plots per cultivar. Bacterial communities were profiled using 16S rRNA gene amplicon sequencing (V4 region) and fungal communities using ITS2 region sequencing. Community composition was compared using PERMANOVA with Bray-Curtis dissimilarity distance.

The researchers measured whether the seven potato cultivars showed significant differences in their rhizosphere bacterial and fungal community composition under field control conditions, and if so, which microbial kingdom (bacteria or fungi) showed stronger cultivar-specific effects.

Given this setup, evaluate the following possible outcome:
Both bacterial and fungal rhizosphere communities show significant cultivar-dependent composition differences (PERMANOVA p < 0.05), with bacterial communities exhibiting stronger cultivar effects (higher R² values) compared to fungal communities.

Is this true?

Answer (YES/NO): NO